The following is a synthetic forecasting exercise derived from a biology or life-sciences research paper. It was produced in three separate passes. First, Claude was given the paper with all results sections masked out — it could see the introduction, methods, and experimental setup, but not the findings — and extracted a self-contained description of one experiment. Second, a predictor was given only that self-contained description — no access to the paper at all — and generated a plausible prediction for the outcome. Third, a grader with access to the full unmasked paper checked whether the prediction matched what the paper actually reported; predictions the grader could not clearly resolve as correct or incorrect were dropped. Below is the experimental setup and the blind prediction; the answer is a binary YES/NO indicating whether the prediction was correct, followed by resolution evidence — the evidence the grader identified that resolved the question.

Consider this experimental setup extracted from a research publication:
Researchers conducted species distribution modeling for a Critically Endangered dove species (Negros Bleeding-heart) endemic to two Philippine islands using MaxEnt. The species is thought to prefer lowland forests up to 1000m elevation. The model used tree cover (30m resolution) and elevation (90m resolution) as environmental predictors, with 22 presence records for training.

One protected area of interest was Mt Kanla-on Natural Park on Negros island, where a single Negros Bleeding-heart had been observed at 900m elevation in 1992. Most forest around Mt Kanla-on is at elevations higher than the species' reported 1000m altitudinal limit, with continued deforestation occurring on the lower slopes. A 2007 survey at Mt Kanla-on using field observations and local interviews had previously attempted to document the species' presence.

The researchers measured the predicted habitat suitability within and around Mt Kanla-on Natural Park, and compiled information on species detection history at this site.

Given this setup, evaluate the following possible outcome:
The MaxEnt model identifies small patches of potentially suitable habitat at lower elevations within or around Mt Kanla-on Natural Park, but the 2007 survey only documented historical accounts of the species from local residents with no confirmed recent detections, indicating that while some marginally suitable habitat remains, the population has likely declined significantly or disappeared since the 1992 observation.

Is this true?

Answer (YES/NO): NO